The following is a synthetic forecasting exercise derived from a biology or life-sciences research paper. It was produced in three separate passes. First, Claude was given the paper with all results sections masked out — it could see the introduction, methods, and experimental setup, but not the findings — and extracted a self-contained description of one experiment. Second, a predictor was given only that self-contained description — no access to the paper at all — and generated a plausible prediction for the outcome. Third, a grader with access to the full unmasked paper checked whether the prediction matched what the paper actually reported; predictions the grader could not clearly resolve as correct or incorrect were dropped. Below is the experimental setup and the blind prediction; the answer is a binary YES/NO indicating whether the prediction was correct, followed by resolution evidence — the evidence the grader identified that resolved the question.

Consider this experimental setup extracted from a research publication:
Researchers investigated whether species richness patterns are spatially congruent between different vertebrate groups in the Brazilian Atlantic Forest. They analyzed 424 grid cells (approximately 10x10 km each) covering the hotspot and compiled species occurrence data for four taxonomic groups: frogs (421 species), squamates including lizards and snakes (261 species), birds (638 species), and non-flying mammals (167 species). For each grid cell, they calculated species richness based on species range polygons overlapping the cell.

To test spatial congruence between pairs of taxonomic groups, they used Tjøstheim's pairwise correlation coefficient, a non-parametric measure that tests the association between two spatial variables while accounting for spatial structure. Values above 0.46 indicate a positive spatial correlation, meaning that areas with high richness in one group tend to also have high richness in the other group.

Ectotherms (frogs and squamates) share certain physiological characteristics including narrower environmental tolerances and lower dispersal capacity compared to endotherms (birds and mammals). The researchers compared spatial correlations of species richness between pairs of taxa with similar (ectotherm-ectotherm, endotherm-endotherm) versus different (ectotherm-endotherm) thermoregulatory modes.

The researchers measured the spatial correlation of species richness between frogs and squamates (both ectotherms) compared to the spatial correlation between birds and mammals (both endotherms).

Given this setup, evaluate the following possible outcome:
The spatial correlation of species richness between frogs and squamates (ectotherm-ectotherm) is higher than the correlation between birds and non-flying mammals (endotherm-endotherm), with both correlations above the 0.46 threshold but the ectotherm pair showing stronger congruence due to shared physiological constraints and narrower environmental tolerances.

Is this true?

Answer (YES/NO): NO